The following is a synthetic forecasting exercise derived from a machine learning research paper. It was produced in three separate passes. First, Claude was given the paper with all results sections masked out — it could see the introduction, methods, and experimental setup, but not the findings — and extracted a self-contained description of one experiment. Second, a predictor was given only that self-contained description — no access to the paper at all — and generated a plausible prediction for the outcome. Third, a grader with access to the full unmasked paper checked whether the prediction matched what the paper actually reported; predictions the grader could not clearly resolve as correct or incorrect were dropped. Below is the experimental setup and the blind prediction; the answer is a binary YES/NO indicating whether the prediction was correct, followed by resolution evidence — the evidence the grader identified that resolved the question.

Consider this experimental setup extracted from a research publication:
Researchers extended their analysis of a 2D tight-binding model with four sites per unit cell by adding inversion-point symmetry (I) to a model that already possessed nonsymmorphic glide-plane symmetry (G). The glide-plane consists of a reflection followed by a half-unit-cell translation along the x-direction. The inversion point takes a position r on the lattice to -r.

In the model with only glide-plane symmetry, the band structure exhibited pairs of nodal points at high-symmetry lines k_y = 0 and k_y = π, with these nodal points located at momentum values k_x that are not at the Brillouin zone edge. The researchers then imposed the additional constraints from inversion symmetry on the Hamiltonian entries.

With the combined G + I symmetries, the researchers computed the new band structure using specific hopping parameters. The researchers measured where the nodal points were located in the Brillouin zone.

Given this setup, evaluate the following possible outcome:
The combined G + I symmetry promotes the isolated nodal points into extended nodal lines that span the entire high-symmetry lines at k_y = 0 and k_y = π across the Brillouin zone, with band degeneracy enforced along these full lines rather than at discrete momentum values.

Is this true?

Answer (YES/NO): NO